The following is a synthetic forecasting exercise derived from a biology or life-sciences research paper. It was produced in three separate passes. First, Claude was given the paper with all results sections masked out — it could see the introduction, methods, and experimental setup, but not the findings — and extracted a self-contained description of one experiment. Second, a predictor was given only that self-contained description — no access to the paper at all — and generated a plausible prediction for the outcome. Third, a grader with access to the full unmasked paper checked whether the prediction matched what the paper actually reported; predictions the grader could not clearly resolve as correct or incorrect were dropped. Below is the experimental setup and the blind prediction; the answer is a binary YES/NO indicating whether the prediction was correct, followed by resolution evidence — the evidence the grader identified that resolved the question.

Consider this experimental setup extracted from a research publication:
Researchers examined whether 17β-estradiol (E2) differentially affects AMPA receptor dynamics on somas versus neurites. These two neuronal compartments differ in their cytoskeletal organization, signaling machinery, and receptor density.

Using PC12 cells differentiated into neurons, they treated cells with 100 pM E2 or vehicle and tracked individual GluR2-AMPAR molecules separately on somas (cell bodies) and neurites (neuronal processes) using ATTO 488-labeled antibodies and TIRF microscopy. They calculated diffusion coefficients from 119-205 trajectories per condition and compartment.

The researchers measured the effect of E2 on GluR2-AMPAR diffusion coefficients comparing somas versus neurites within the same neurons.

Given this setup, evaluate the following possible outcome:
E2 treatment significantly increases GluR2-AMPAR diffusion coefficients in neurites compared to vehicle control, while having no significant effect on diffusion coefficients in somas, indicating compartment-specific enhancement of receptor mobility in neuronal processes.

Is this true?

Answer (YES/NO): NO